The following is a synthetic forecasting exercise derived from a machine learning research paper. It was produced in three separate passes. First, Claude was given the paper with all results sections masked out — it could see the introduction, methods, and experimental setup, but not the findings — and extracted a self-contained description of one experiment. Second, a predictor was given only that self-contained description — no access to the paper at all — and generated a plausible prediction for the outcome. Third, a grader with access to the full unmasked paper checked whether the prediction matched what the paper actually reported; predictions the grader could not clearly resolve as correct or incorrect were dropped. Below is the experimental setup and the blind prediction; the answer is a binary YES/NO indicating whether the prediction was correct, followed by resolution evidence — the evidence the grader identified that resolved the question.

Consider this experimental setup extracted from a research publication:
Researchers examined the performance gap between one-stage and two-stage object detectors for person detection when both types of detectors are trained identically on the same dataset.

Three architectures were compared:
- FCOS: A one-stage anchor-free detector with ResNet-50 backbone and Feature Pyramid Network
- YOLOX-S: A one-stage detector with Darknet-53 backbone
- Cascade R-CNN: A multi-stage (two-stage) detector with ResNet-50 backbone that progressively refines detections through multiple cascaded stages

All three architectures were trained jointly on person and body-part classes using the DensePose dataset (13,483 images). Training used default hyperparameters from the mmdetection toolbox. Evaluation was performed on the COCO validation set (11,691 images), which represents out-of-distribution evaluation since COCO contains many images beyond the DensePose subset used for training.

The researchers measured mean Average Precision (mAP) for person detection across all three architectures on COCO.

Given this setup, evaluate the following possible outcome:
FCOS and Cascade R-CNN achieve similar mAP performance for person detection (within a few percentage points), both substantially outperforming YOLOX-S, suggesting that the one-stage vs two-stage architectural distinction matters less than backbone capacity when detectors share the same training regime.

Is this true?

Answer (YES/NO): NO